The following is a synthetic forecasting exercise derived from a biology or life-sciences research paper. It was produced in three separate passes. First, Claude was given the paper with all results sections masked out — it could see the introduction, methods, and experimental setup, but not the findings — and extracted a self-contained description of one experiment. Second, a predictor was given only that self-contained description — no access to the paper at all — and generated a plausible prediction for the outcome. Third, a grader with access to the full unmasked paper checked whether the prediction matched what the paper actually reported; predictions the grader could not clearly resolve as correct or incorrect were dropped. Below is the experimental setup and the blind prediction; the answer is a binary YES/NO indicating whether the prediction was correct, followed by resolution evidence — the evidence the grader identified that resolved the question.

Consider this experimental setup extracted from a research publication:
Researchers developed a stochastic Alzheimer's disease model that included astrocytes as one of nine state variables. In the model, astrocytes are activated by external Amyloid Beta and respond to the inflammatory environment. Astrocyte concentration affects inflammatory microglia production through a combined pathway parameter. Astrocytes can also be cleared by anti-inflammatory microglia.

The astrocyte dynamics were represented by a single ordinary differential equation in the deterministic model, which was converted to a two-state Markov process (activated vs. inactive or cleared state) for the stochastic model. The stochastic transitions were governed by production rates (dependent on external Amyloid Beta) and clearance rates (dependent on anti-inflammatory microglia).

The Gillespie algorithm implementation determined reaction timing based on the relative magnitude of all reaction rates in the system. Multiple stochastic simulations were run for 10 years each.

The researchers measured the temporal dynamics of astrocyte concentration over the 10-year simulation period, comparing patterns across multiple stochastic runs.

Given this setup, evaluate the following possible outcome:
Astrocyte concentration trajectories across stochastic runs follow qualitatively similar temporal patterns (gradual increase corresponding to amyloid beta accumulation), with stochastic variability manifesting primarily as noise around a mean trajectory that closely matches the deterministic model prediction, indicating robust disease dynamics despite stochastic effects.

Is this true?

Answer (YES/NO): YES